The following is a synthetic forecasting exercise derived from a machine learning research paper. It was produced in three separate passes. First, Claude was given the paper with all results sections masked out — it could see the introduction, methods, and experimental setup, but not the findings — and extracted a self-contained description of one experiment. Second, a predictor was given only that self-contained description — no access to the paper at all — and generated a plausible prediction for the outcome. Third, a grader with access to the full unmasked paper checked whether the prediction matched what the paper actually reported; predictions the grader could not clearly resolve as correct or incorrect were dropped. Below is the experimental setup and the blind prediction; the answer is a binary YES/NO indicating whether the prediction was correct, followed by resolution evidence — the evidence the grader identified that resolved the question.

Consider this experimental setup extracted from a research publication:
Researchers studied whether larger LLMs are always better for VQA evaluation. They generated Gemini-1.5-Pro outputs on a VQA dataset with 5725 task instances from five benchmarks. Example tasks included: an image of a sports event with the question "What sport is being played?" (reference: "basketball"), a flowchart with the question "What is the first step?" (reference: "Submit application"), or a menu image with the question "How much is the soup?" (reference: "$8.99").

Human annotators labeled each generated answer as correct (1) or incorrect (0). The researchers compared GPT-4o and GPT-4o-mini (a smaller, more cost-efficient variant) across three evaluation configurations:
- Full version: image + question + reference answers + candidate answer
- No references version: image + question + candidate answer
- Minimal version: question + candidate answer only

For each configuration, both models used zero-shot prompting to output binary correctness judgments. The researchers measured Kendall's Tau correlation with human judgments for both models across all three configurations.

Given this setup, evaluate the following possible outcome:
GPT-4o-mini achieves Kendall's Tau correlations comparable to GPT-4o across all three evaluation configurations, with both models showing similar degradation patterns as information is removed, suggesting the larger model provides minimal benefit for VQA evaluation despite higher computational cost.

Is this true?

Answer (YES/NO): NO